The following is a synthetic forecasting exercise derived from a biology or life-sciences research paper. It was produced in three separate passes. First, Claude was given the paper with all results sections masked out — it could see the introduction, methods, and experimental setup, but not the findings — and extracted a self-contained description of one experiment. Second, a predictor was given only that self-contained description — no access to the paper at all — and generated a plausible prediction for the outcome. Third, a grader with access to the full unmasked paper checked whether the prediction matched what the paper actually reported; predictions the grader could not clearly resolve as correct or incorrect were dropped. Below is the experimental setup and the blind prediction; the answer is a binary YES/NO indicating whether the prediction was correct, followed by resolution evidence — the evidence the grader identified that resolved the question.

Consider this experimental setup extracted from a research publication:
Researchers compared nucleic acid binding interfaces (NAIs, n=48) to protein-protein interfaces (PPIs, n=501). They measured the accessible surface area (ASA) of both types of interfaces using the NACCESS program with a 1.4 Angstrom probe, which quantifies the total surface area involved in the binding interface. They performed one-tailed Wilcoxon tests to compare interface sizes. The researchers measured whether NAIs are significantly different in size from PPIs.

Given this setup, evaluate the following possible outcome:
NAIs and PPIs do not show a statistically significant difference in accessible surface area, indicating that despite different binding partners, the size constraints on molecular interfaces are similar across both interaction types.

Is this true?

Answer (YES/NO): YES